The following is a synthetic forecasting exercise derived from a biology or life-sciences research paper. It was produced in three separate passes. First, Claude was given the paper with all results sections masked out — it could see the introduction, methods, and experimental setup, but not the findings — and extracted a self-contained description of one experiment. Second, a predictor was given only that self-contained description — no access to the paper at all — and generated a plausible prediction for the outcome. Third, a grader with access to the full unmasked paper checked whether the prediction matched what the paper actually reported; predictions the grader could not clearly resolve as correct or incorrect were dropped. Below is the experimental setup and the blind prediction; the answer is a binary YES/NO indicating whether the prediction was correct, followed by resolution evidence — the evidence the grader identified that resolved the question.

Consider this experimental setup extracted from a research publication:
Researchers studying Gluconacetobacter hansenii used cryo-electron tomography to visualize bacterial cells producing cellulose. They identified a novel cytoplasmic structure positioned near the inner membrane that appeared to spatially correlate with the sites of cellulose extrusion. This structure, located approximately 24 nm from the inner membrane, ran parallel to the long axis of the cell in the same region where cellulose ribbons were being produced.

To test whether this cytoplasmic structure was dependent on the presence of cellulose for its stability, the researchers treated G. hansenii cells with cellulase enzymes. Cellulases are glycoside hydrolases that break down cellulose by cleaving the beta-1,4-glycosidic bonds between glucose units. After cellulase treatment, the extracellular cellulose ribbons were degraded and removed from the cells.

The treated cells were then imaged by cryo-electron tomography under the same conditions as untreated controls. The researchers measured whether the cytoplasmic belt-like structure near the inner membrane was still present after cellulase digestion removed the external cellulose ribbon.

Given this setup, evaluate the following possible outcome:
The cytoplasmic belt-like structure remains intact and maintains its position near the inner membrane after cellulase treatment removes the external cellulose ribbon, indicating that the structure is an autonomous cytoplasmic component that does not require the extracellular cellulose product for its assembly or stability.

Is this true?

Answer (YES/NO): YES